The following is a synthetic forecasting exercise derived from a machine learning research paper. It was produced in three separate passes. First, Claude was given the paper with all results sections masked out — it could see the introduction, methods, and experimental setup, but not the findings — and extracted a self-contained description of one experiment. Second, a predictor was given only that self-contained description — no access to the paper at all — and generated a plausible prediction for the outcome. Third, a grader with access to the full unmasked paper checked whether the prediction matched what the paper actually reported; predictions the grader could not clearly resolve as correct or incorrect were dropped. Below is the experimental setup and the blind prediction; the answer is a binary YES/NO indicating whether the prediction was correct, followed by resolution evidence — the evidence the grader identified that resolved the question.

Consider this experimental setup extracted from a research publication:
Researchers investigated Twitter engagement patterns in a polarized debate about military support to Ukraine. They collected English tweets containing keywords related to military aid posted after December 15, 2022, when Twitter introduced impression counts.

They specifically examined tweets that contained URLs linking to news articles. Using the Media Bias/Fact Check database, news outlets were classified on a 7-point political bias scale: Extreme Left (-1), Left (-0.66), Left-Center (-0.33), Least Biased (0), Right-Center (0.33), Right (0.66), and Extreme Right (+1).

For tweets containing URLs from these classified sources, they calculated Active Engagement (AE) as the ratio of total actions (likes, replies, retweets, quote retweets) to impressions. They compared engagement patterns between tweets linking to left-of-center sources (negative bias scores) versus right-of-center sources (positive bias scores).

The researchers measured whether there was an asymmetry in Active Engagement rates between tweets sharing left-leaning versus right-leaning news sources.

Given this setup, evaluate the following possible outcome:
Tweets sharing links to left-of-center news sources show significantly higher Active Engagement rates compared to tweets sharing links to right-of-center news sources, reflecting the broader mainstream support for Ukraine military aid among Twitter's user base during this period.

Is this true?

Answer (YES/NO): NO